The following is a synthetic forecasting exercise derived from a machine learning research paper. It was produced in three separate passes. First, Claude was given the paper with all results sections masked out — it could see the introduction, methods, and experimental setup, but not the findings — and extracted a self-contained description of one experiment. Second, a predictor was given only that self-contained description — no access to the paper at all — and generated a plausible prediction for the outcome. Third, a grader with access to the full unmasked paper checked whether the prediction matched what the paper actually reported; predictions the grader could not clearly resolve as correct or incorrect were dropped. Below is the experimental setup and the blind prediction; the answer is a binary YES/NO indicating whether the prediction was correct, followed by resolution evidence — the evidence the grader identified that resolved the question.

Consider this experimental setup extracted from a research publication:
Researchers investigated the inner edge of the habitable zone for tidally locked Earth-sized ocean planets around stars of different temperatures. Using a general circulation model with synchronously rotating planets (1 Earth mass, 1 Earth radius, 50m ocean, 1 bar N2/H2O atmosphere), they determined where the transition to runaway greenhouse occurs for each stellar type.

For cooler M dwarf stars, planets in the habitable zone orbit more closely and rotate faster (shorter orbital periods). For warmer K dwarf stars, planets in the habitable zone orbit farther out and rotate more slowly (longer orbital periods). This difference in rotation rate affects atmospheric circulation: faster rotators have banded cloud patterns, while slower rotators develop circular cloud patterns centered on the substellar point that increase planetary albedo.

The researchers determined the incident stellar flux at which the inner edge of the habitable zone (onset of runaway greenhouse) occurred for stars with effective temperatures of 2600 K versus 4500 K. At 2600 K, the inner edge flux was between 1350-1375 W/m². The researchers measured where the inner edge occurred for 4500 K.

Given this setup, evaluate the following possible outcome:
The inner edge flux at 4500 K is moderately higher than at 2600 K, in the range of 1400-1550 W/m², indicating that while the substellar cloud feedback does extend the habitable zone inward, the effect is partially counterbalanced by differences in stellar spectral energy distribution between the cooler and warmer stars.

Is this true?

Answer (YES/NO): NO